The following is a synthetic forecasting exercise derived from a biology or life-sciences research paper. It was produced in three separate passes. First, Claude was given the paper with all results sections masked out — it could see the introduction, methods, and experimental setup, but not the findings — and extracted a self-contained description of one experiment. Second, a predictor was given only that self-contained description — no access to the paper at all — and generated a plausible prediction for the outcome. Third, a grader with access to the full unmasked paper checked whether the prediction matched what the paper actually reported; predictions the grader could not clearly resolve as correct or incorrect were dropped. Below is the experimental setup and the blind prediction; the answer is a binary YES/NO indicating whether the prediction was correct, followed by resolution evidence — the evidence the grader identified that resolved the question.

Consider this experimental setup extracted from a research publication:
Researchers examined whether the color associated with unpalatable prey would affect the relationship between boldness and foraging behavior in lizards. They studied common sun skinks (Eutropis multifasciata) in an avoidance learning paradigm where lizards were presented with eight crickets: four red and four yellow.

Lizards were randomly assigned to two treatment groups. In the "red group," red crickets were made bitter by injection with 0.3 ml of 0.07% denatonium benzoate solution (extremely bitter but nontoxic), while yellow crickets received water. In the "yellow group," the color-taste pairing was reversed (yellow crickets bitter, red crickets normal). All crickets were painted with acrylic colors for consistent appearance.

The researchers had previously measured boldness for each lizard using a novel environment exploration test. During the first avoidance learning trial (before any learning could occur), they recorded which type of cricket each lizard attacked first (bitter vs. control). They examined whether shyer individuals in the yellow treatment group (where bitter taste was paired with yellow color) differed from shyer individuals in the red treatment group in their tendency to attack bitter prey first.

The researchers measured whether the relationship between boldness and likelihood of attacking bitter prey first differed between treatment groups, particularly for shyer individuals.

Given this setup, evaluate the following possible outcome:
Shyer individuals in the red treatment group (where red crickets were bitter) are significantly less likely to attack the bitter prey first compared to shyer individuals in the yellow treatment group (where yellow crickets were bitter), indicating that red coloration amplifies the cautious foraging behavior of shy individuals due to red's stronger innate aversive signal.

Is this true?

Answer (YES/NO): NO